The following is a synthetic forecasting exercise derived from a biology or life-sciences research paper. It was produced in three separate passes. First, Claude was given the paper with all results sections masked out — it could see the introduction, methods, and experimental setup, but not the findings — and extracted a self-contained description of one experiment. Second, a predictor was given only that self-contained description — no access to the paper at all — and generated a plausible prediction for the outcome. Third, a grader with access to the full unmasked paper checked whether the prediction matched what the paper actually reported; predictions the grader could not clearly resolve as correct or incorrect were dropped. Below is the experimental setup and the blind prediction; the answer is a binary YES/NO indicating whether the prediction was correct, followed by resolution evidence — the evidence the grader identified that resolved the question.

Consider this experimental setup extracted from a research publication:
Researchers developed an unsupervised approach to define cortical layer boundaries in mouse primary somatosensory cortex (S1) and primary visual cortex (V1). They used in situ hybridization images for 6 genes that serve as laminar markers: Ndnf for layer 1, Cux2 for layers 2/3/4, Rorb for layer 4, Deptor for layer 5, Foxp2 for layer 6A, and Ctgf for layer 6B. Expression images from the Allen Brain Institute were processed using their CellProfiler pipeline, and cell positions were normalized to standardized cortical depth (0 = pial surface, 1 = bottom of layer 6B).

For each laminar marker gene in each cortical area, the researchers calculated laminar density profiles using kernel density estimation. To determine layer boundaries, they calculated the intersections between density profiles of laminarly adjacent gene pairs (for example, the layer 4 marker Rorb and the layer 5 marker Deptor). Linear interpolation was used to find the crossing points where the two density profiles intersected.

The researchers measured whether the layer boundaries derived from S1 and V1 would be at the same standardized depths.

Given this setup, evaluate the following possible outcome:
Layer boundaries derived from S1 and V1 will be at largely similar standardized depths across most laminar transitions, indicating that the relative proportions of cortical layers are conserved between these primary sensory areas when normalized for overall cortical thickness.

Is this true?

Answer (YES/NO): NO